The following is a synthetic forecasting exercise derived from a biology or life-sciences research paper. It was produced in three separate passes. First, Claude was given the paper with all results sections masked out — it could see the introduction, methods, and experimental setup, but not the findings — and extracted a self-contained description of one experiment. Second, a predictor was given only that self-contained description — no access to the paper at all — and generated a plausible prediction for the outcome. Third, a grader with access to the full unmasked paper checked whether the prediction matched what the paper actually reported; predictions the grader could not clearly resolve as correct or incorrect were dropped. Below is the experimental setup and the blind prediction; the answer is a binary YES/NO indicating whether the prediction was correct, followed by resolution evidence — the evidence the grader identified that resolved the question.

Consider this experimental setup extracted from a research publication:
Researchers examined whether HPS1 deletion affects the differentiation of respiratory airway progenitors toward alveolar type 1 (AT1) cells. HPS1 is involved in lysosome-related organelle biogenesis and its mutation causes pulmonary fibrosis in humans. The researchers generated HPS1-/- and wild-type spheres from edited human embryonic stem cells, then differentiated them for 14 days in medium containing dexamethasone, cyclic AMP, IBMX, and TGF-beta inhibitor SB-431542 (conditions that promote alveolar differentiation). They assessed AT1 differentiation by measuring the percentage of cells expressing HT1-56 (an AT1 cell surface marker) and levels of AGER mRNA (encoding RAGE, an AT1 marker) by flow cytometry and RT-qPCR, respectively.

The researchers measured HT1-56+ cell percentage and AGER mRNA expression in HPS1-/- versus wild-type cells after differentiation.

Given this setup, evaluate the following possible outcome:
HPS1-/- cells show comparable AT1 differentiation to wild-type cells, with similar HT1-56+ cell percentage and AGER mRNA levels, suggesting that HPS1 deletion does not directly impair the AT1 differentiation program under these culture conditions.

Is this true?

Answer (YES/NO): NO